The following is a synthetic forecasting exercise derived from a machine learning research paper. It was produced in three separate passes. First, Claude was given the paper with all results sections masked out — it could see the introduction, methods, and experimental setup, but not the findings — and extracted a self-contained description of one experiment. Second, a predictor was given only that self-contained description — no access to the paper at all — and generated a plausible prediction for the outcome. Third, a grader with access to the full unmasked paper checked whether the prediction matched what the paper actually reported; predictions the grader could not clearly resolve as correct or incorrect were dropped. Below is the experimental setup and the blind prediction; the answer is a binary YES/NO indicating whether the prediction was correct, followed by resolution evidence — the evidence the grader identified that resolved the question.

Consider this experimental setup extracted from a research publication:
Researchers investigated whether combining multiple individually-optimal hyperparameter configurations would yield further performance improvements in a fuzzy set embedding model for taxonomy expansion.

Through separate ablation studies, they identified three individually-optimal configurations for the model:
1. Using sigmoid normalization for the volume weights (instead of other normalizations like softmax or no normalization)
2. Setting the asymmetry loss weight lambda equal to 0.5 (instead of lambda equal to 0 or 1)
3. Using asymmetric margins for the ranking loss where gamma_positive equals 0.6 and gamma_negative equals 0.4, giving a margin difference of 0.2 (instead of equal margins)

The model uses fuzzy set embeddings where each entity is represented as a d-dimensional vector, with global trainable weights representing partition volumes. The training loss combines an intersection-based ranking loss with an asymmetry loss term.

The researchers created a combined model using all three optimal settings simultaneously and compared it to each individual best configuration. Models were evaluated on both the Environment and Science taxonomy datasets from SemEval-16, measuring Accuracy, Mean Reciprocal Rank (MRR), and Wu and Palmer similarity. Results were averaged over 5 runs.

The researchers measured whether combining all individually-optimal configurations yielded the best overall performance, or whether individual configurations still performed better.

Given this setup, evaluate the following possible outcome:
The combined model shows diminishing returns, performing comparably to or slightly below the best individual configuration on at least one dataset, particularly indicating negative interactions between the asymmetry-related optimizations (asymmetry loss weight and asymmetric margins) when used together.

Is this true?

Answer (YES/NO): YES